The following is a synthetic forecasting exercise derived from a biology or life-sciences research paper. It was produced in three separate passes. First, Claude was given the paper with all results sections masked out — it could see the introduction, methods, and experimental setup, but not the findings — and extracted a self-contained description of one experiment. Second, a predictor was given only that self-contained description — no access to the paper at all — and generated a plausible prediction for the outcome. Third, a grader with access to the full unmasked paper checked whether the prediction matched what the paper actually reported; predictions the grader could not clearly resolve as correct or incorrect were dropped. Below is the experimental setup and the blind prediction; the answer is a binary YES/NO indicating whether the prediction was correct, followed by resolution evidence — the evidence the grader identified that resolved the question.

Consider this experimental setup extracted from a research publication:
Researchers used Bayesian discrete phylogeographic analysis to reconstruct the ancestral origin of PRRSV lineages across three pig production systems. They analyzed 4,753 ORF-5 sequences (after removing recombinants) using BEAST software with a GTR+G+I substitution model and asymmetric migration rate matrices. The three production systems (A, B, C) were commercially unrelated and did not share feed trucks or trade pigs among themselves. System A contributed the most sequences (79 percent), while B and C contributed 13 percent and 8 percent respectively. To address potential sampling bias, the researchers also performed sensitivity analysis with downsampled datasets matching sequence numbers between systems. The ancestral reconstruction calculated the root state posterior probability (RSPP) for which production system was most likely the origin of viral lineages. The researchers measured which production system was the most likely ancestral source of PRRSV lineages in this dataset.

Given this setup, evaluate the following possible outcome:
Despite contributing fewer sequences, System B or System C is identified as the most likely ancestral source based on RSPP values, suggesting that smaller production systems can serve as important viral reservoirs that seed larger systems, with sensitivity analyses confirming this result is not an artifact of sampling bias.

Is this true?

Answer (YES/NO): NO